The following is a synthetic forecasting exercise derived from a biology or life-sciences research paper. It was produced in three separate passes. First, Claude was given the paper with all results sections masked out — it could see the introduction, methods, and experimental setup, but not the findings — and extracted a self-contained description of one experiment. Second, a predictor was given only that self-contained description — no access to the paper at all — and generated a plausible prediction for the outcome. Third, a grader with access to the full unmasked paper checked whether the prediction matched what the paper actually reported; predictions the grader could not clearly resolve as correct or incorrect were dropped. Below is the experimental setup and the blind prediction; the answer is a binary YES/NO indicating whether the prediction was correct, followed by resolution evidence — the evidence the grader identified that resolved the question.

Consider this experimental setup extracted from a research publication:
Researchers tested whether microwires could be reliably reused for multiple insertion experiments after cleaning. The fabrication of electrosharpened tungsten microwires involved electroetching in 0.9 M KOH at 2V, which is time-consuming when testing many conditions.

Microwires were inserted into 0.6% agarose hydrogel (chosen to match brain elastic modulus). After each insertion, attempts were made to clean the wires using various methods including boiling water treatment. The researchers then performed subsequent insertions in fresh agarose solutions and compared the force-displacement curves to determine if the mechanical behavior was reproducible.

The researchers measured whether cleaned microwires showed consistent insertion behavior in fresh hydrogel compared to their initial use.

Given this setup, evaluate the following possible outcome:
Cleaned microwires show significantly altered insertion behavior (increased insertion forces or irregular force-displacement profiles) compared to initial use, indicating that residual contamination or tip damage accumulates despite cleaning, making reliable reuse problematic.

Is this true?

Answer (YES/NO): YES